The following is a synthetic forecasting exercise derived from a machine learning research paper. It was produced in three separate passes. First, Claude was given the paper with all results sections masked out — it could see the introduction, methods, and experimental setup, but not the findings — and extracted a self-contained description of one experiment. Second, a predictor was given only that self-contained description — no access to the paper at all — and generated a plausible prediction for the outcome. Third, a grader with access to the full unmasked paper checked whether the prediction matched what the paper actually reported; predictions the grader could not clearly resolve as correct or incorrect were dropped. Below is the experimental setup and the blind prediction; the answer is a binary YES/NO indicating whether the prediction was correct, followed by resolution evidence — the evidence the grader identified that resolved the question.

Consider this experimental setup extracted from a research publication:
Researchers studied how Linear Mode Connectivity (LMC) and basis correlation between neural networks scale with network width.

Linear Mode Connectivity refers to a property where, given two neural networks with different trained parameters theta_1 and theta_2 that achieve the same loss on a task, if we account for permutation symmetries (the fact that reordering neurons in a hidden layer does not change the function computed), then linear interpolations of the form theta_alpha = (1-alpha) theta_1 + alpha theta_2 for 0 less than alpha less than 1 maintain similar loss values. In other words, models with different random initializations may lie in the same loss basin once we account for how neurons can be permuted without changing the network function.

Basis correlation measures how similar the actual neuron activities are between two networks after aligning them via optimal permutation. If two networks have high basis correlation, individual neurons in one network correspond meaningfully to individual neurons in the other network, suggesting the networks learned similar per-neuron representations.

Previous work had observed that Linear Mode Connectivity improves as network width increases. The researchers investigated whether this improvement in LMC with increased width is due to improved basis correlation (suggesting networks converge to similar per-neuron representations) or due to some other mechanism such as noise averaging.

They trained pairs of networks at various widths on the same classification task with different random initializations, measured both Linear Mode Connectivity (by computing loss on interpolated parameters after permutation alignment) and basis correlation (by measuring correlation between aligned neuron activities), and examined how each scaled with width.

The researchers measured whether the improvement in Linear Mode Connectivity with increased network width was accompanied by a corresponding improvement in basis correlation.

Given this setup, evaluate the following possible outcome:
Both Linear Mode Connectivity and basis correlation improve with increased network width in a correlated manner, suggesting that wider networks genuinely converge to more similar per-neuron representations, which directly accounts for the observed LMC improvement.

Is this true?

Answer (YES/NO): NO